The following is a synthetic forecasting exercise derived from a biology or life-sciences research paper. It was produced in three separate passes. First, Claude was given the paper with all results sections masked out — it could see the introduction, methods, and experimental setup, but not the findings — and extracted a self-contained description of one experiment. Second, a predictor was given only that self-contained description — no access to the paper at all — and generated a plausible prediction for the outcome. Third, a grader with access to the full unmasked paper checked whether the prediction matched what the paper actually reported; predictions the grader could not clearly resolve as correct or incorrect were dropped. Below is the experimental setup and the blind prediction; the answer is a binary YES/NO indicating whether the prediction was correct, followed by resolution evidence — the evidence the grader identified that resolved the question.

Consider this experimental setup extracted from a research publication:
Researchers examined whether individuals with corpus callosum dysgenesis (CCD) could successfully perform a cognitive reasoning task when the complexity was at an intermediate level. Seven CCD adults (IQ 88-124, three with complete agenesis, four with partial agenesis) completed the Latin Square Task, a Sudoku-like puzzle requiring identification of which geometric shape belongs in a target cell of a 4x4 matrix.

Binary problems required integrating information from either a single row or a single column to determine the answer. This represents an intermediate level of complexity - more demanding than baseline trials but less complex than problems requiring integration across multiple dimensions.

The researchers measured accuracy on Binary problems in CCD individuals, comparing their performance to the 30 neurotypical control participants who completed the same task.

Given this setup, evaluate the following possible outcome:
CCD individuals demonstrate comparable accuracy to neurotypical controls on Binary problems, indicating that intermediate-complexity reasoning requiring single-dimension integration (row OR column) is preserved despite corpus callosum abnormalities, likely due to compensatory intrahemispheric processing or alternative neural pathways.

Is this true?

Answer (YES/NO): NO